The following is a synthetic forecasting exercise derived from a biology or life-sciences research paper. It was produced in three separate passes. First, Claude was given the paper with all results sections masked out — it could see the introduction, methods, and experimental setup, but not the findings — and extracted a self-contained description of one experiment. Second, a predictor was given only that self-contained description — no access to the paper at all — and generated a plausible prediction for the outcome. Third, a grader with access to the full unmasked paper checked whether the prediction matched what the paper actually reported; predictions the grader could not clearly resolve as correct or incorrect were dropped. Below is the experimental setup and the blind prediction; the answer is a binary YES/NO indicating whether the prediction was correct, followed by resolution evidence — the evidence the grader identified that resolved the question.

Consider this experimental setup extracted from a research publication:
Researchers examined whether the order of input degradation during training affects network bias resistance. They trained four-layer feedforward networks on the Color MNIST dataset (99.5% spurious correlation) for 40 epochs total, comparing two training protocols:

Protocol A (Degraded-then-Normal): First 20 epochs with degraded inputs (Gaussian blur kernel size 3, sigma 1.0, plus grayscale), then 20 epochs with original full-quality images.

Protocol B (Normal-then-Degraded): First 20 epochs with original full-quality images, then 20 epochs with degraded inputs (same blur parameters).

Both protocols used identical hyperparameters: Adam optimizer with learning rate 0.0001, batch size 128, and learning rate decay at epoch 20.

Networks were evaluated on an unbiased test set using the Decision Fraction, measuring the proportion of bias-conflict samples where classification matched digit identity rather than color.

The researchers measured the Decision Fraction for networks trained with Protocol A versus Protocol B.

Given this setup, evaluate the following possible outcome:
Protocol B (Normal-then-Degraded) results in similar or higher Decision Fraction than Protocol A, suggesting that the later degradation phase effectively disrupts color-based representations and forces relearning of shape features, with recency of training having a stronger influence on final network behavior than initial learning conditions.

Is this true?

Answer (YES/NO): NO